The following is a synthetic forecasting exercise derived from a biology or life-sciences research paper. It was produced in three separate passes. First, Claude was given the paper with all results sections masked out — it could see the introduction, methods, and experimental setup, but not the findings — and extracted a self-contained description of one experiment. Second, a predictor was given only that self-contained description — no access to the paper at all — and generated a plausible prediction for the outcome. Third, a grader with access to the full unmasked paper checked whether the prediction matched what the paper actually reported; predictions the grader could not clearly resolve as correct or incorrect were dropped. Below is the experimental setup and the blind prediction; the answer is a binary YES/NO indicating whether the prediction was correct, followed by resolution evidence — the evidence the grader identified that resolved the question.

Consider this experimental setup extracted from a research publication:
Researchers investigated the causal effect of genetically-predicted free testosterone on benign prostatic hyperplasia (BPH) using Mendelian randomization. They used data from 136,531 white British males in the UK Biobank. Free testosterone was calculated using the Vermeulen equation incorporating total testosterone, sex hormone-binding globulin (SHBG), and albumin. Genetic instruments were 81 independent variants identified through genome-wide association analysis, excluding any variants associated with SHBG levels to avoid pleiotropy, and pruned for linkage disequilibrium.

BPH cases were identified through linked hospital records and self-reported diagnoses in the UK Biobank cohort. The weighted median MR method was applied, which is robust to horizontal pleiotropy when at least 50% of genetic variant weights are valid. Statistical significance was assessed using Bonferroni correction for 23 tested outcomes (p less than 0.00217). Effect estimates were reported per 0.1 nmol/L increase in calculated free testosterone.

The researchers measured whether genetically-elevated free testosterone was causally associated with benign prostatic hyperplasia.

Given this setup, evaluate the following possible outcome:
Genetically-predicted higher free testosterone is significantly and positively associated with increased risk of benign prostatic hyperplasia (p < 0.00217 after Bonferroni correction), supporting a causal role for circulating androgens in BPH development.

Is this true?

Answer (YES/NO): YES